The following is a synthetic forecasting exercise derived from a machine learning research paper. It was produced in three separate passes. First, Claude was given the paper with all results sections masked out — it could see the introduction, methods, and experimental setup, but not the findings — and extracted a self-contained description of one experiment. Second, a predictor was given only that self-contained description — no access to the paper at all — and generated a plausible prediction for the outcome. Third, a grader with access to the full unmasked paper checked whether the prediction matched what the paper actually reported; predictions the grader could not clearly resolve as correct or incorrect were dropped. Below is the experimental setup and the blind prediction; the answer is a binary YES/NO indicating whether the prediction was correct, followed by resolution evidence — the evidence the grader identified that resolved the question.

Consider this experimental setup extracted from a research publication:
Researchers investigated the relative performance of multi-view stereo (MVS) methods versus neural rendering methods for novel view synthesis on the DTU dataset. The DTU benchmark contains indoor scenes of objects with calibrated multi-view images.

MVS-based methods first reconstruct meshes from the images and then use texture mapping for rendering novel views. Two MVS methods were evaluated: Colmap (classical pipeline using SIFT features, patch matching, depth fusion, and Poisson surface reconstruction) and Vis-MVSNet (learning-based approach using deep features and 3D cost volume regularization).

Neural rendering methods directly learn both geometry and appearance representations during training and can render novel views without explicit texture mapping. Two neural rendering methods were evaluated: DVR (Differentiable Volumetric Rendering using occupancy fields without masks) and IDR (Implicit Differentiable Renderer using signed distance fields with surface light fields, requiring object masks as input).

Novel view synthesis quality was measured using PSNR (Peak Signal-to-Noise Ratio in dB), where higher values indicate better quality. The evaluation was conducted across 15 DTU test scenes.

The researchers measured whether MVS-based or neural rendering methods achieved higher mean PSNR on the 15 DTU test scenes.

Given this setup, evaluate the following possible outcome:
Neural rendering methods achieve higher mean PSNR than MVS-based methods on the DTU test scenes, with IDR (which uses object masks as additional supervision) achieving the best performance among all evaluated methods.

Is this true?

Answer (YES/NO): YES